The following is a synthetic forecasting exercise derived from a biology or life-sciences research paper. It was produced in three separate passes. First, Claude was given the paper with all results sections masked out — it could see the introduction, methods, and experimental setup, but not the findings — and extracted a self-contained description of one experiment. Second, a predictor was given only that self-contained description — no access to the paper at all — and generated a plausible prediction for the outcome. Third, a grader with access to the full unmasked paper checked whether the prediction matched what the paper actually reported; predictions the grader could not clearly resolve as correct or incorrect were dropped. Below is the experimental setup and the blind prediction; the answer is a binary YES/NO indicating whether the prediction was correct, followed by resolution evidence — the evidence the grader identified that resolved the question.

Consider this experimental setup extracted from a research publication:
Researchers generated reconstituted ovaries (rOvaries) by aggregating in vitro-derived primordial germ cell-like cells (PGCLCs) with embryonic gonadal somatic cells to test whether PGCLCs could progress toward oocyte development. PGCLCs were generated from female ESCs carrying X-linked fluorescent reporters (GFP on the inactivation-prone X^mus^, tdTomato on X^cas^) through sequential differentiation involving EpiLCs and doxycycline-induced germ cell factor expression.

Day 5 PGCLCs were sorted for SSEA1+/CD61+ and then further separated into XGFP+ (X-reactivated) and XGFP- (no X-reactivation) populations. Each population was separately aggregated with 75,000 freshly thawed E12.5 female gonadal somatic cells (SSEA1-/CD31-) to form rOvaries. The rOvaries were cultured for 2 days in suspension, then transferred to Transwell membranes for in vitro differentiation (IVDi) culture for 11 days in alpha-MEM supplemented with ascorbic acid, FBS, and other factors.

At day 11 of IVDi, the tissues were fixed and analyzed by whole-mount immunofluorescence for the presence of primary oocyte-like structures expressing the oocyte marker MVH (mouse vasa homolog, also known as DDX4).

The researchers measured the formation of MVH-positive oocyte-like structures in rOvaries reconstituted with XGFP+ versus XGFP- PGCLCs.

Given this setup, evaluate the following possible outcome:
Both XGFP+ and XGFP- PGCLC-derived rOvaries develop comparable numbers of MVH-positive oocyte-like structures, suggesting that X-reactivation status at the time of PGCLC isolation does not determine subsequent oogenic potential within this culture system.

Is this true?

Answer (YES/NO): NO